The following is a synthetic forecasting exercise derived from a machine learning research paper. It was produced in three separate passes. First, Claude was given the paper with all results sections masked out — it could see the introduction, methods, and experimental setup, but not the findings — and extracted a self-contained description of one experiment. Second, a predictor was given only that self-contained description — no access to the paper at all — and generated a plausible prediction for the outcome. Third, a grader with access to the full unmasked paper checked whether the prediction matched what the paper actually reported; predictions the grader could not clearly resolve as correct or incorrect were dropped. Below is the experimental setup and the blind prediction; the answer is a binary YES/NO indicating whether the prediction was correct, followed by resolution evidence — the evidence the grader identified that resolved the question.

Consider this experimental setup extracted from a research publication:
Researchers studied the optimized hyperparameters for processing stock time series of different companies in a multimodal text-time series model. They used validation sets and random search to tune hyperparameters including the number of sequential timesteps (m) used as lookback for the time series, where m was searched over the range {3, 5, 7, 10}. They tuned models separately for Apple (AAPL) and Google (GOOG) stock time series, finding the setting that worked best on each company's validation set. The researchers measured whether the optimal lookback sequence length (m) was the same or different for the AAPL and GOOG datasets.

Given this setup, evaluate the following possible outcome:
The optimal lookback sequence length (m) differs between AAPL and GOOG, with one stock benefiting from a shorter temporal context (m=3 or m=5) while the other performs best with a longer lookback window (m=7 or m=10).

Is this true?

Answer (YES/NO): NO